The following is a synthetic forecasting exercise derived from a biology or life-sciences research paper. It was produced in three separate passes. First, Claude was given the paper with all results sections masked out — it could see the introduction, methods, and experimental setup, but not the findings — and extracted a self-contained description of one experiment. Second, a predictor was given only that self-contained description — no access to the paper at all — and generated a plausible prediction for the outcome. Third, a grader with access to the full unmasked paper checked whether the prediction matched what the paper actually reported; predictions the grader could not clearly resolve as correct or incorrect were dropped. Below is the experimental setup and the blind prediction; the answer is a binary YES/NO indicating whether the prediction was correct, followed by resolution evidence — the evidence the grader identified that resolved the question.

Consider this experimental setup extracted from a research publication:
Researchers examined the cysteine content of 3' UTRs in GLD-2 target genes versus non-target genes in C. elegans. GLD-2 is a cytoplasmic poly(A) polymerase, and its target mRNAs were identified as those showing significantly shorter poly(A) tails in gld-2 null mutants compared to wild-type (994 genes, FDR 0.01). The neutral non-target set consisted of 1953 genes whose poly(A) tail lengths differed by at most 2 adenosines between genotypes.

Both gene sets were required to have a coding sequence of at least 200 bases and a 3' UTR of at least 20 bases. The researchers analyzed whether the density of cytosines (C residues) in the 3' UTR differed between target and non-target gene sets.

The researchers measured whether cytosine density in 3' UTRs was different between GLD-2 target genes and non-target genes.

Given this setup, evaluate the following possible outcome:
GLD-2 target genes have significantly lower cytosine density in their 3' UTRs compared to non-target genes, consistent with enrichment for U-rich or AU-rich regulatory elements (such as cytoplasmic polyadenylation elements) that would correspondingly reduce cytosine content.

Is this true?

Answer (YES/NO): NO